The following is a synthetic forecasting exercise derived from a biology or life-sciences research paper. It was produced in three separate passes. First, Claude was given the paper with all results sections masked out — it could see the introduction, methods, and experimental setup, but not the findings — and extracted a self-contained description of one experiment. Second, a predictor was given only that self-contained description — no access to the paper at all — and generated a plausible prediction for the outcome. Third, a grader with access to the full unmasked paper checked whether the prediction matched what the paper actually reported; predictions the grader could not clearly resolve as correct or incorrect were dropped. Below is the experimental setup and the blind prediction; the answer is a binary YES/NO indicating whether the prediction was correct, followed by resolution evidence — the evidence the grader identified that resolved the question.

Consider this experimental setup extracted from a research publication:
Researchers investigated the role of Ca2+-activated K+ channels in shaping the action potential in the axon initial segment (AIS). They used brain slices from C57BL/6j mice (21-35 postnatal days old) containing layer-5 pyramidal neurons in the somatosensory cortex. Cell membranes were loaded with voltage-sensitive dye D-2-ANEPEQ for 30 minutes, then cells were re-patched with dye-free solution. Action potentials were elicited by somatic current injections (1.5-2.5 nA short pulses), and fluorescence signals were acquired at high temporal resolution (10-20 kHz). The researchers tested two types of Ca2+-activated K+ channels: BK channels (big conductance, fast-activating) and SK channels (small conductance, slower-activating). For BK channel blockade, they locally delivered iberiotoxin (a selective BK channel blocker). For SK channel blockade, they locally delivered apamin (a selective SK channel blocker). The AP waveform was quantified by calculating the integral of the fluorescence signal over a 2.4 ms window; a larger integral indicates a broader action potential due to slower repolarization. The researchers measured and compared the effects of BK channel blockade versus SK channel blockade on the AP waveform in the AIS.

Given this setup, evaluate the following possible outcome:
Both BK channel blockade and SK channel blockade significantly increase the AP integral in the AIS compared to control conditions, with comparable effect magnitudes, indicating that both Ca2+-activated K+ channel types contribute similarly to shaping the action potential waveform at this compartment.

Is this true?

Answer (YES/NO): NO